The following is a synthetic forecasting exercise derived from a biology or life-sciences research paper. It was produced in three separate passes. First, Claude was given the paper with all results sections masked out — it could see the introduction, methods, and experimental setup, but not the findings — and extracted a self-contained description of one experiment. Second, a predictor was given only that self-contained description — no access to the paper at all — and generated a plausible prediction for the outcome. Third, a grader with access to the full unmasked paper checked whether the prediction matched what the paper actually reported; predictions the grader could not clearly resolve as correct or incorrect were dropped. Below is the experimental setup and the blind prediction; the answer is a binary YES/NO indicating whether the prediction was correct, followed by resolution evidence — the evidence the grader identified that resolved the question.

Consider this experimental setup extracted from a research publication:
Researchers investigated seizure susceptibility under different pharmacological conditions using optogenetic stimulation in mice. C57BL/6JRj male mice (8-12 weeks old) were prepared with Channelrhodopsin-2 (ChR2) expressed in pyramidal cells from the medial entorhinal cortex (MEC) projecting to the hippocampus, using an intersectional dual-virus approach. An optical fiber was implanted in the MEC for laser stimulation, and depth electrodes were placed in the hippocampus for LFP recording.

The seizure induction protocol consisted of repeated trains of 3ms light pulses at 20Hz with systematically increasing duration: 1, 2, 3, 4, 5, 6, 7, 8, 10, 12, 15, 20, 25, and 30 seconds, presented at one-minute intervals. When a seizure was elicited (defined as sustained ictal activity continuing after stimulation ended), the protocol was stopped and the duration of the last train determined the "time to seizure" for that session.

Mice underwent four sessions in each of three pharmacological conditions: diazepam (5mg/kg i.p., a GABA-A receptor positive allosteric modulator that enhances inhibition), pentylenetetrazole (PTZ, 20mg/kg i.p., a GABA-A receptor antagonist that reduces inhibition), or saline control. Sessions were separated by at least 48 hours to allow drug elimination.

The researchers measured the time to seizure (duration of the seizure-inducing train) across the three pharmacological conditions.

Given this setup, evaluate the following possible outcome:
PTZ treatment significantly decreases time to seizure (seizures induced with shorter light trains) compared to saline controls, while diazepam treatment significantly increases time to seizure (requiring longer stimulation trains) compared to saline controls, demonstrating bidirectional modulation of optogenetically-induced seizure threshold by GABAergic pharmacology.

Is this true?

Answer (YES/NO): NO